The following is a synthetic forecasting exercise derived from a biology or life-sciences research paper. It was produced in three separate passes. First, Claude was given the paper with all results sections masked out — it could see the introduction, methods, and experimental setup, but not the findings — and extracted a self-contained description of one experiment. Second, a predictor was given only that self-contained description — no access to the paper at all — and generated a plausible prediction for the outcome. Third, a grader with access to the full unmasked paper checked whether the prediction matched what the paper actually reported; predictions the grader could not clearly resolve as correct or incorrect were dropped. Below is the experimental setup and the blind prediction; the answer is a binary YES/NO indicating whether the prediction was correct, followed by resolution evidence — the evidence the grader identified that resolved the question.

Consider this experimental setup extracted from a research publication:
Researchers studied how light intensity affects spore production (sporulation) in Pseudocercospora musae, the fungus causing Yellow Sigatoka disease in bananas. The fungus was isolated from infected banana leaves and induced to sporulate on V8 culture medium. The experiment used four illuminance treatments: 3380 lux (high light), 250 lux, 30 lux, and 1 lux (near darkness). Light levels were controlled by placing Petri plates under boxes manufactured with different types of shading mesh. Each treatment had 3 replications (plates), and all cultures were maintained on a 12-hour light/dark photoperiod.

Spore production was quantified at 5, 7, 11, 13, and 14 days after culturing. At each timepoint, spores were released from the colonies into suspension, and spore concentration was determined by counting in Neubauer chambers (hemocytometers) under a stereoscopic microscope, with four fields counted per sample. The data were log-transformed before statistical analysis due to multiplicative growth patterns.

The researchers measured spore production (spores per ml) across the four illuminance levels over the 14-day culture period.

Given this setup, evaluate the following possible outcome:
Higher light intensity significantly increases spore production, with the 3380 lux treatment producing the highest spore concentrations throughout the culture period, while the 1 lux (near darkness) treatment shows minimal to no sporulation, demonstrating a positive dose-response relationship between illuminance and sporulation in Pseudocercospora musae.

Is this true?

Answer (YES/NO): YES